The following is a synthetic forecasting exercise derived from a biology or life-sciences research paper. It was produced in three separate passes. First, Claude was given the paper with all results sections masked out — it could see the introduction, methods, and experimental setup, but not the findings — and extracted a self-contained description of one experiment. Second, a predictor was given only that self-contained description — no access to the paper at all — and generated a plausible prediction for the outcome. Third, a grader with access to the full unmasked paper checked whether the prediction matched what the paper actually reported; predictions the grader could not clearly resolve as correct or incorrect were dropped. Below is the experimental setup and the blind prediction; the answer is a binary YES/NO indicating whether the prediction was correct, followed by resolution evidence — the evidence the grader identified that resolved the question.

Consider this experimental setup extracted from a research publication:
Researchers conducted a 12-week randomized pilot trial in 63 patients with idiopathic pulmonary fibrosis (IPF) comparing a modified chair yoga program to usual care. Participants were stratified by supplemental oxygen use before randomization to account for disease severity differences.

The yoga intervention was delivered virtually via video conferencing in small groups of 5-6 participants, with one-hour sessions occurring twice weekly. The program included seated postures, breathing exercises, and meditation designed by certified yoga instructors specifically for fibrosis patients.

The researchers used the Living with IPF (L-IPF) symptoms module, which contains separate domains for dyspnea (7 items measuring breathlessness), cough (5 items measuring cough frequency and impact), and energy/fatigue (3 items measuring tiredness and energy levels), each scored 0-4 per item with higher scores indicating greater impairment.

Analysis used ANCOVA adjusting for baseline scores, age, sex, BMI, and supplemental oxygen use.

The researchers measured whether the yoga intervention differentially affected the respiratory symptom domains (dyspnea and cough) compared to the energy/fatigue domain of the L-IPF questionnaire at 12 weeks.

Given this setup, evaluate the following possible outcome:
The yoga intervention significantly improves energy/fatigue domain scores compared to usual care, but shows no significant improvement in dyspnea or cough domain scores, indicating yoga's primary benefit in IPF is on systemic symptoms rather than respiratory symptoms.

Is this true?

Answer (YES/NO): NO